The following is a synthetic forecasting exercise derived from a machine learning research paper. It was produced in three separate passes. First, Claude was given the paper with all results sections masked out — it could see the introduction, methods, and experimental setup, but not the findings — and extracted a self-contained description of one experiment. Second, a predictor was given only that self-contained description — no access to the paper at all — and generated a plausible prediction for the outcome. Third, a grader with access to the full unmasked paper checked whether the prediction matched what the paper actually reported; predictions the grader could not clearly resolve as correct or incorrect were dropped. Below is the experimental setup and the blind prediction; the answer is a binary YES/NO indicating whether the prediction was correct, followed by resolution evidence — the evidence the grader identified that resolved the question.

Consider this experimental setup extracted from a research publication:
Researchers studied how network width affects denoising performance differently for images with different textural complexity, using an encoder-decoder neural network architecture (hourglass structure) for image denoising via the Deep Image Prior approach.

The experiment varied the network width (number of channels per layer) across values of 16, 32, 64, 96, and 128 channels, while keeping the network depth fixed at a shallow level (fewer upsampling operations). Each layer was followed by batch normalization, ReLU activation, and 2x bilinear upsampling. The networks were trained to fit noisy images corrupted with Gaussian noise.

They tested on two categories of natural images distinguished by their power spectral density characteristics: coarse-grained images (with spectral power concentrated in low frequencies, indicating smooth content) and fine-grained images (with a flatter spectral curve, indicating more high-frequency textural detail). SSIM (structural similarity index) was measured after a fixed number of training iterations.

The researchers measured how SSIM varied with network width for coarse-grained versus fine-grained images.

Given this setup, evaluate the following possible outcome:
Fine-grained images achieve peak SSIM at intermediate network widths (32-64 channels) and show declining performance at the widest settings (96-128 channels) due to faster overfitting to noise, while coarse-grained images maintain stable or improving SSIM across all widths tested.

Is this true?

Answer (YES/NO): NO